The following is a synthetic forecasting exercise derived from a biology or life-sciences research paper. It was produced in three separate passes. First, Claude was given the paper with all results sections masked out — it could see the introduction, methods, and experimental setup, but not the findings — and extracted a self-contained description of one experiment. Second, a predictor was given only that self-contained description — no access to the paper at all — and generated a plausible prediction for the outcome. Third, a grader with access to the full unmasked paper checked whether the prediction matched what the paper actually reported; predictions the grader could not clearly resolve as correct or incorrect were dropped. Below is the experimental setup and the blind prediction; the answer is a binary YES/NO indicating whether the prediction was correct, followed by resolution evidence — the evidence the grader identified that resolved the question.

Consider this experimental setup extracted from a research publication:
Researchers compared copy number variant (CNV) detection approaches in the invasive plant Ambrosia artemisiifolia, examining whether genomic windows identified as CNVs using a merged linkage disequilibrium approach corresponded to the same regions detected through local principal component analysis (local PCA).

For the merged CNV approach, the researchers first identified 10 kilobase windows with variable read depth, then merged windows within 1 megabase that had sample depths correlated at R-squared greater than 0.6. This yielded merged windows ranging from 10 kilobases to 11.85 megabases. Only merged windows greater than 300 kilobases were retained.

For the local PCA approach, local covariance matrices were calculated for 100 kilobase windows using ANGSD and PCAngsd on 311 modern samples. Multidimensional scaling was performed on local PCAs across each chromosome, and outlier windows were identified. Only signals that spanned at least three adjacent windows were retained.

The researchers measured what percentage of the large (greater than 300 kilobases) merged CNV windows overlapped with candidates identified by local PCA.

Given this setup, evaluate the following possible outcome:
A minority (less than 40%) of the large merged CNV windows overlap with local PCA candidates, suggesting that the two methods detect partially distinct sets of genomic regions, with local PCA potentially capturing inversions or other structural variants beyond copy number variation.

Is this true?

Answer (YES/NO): NO